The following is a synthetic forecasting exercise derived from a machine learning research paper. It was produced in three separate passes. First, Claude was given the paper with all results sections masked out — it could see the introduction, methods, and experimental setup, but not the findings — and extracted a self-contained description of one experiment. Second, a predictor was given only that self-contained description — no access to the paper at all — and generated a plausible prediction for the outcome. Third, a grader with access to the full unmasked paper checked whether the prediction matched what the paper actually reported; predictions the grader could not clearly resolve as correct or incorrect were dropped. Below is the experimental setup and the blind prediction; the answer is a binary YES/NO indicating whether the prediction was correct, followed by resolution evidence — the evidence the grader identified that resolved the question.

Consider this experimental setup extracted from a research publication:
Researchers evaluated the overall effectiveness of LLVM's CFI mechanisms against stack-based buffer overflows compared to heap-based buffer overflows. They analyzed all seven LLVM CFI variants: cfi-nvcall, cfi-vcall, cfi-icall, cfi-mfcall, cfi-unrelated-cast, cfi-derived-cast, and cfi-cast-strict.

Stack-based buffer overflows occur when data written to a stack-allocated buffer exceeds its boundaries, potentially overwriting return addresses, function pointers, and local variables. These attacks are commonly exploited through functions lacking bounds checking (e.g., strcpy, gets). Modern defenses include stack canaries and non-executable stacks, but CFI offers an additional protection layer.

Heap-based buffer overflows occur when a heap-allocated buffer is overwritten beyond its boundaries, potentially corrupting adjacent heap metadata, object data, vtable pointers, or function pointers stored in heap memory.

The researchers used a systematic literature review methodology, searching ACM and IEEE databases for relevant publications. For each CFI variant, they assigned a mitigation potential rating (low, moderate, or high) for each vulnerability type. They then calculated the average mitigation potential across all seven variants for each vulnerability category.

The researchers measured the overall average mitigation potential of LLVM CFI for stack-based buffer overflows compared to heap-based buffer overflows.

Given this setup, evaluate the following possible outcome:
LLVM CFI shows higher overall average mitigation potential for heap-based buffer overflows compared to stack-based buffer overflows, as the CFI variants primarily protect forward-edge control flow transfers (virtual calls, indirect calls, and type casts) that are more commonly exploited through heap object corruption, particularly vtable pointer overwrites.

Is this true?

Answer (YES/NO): YES